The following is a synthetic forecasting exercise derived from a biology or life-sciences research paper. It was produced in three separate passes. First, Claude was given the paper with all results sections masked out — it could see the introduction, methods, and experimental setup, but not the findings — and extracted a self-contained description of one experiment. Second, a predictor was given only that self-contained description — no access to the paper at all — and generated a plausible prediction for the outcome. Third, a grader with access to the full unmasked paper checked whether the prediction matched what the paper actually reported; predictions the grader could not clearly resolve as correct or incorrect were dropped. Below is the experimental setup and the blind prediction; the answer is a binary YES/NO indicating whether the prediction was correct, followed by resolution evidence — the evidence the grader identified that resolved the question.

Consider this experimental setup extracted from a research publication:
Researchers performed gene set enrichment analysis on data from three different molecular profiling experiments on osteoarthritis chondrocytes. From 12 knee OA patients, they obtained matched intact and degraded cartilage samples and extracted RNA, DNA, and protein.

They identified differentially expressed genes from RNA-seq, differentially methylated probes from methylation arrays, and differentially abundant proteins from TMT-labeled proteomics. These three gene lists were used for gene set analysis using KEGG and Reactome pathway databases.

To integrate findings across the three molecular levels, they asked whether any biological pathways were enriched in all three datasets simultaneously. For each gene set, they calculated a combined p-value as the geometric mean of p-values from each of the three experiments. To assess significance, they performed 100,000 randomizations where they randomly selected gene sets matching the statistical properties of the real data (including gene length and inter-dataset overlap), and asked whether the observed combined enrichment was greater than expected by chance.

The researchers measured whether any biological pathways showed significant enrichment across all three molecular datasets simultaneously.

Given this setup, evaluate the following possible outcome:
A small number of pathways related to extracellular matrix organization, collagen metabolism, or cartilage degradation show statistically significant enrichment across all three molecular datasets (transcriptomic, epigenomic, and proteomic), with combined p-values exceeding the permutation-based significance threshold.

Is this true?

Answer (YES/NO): YES